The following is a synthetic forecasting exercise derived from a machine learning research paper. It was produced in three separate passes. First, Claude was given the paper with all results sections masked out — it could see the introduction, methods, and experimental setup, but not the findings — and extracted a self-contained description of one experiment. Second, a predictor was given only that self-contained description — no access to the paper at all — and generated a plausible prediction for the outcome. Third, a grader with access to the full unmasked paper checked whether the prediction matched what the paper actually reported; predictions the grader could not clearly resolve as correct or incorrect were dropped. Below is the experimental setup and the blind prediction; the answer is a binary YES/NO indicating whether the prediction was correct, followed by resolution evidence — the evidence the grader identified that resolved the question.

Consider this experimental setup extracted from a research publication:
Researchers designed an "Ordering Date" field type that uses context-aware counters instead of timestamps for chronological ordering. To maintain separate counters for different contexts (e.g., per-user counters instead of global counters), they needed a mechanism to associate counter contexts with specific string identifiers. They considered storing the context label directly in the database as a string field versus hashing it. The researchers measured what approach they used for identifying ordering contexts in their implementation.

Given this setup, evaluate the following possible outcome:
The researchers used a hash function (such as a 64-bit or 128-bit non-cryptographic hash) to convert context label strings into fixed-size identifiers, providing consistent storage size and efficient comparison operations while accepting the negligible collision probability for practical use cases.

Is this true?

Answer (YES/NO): NO